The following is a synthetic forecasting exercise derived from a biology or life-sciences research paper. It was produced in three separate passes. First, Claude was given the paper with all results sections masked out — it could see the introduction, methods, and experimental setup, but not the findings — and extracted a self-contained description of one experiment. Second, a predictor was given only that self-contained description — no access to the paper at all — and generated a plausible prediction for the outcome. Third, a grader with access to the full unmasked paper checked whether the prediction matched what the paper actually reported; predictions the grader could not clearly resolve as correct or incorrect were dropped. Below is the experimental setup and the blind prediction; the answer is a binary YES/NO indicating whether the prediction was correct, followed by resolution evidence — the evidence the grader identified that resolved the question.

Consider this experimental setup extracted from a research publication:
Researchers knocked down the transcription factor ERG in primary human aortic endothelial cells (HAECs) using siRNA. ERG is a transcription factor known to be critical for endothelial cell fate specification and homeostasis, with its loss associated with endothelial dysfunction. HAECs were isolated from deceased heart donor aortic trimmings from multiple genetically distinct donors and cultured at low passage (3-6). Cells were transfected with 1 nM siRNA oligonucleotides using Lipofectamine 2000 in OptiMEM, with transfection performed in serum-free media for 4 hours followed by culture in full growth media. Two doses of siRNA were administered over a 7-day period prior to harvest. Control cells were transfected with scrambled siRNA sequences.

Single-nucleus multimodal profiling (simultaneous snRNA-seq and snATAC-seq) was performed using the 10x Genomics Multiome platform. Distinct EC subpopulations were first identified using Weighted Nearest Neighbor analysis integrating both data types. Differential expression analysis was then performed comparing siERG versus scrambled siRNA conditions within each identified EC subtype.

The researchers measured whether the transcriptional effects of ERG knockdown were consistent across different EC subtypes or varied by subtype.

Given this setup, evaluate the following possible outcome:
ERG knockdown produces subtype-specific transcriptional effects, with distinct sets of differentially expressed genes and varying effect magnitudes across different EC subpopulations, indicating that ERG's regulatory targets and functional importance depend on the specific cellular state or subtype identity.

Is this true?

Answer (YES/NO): YES